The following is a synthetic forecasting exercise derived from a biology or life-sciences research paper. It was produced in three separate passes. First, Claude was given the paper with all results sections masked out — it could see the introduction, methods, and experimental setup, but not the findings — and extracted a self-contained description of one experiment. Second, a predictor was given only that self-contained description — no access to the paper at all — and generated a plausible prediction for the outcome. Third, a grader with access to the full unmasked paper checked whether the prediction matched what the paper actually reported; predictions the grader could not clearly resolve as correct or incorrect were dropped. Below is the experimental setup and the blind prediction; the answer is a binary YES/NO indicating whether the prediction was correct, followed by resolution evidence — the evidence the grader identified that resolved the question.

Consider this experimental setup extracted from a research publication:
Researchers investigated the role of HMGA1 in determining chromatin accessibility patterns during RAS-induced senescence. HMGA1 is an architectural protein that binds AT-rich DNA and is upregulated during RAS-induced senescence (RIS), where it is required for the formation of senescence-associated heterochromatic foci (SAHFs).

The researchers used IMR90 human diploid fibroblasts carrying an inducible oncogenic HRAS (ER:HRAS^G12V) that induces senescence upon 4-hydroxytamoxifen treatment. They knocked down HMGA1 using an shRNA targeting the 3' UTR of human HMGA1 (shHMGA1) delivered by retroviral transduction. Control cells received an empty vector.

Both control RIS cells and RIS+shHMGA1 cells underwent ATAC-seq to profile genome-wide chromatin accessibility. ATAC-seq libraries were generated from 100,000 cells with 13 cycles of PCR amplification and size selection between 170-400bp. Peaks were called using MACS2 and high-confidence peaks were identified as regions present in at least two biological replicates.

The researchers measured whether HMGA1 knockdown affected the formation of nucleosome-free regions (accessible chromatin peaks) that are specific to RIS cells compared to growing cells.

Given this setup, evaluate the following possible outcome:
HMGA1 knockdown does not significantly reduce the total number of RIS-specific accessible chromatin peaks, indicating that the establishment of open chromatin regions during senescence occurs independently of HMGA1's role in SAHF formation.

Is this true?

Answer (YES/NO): NO